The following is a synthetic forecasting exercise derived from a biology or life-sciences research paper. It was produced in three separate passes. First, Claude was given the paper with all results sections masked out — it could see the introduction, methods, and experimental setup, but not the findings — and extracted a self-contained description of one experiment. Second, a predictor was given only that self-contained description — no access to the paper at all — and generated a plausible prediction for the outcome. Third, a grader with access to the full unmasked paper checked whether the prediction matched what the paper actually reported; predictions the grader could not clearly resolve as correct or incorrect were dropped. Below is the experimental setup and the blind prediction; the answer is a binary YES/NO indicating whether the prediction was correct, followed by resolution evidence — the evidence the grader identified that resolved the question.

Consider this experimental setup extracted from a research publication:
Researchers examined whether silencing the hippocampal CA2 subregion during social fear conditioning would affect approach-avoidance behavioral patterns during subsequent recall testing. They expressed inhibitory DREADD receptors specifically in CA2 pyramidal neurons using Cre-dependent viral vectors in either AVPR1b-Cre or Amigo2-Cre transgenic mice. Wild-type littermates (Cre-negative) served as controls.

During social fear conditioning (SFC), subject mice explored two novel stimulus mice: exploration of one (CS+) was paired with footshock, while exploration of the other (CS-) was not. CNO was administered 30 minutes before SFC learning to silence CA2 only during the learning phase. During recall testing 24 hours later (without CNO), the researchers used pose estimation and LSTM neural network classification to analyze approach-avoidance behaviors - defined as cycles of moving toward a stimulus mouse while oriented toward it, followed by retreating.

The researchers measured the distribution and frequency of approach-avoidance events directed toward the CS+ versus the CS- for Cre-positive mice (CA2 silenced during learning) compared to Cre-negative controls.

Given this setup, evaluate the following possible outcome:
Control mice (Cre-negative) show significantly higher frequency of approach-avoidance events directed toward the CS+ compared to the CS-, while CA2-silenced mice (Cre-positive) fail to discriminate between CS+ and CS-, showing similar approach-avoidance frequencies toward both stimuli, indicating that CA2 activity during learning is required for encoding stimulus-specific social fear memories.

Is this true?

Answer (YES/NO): YES